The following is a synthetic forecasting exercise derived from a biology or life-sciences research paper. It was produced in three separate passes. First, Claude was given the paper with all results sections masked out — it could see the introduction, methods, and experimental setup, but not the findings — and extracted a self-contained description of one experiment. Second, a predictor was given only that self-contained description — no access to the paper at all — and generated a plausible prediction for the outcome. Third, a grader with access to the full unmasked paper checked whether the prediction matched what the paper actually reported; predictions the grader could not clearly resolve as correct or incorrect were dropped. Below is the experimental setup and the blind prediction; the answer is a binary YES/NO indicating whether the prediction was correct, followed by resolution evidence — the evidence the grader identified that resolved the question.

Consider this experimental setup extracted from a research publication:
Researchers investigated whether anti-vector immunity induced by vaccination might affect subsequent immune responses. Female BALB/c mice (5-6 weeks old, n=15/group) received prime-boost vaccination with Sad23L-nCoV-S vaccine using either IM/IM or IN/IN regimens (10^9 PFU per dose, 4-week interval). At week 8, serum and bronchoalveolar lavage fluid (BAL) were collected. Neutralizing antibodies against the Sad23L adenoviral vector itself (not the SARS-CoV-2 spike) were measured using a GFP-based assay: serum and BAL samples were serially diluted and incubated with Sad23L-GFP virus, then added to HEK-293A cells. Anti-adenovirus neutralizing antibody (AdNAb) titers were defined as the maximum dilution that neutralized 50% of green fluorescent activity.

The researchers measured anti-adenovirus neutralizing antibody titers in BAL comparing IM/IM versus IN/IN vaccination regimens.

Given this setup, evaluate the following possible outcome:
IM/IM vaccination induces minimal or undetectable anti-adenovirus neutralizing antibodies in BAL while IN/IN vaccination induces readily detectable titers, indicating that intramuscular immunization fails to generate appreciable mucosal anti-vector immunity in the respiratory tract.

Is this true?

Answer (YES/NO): NO